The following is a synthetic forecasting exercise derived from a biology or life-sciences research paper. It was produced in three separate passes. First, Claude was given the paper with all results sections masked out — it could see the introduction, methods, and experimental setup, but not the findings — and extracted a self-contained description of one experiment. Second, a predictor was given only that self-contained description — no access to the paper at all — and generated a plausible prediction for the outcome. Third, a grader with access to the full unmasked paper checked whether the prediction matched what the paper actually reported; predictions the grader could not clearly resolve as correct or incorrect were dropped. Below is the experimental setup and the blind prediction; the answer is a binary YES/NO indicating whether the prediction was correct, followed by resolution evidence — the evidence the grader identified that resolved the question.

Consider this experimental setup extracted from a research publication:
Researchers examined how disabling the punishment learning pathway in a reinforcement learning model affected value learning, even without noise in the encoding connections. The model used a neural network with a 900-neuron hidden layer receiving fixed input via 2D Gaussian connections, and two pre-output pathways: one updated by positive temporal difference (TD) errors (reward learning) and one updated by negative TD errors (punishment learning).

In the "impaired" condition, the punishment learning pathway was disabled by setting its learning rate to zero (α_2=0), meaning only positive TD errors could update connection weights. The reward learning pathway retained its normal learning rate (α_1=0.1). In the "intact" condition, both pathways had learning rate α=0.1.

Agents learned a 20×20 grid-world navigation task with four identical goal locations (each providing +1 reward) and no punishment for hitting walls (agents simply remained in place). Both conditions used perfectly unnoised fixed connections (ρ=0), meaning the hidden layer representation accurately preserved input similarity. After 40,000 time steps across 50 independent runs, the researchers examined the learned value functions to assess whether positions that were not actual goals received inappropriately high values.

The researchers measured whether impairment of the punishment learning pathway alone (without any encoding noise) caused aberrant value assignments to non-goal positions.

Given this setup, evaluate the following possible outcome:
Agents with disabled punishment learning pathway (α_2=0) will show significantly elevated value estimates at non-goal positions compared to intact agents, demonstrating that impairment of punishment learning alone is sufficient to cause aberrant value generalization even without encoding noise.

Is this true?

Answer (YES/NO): YES